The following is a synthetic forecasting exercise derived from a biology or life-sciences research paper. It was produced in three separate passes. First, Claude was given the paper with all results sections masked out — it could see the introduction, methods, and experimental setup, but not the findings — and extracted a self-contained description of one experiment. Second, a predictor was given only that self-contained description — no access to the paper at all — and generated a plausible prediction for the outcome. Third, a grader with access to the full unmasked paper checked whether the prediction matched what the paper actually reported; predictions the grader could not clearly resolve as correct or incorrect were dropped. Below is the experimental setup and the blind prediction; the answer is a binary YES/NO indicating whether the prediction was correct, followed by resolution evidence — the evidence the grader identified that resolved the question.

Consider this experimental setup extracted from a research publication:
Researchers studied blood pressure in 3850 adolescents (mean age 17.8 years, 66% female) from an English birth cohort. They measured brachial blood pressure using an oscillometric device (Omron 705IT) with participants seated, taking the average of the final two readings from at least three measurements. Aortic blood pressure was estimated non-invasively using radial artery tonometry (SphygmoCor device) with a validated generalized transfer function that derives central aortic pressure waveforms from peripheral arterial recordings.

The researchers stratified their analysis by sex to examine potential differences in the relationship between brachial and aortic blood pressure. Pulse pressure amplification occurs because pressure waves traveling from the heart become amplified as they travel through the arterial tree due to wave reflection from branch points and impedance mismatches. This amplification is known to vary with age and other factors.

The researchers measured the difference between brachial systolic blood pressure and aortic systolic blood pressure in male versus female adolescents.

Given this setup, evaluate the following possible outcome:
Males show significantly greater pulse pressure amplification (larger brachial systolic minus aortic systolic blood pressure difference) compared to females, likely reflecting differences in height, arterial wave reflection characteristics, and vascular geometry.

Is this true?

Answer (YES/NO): NO